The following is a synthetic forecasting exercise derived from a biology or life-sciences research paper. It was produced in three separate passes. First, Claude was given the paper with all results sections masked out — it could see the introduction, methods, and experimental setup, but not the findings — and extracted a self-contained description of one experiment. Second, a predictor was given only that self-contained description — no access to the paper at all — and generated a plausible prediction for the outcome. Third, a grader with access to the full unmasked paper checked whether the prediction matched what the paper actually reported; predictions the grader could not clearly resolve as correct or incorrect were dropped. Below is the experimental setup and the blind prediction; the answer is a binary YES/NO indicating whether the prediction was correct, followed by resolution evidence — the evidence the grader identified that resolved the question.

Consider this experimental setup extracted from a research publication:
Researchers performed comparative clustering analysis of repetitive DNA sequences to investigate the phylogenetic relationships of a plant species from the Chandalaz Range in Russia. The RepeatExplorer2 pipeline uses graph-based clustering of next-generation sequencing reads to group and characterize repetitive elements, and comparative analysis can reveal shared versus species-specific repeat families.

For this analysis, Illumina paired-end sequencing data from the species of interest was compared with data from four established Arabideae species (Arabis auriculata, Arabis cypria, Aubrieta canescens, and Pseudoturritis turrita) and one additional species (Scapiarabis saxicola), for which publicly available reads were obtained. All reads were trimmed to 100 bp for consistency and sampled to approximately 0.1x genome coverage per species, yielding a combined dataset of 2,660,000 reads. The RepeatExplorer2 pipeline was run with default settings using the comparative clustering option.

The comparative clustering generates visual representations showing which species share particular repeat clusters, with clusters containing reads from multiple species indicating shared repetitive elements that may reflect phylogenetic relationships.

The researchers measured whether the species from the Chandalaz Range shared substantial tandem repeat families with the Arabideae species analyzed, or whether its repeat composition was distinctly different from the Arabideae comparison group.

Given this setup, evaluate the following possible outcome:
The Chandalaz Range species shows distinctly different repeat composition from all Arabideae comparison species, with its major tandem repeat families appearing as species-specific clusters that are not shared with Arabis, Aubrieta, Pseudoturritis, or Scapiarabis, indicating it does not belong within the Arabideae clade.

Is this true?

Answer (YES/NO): NO